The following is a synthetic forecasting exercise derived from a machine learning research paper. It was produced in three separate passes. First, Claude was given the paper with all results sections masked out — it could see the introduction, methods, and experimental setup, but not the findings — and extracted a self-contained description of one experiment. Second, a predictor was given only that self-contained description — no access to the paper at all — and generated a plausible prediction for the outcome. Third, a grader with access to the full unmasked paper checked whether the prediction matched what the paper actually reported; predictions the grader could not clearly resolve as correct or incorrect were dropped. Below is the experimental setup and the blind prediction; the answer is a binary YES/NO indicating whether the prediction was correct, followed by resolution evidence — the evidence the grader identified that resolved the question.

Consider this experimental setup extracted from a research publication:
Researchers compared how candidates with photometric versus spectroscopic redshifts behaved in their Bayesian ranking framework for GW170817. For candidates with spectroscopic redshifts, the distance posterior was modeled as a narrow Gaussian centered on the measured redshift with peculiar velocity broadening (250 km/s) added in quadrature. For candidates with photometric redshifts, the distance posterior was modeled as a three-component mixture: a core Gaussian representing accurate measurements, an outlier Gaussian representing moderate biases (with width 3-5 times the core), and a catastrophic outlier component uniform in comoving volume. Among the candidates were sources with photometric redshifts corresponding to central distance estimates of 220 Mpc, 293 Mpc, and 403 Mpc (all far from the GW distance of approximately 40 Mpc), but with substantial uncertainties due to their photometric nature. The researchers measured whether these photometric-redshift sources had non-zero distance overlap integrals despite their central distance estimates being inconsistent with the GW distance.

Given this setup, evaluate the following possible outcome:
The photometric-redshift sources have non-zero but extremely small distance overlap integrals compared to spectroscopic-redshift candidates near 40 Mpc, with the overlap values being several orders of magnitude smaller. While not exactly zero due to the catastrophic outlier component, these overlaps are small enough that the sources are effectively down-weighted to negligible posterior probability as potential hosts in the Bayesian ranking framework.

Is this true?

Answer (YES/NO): NO